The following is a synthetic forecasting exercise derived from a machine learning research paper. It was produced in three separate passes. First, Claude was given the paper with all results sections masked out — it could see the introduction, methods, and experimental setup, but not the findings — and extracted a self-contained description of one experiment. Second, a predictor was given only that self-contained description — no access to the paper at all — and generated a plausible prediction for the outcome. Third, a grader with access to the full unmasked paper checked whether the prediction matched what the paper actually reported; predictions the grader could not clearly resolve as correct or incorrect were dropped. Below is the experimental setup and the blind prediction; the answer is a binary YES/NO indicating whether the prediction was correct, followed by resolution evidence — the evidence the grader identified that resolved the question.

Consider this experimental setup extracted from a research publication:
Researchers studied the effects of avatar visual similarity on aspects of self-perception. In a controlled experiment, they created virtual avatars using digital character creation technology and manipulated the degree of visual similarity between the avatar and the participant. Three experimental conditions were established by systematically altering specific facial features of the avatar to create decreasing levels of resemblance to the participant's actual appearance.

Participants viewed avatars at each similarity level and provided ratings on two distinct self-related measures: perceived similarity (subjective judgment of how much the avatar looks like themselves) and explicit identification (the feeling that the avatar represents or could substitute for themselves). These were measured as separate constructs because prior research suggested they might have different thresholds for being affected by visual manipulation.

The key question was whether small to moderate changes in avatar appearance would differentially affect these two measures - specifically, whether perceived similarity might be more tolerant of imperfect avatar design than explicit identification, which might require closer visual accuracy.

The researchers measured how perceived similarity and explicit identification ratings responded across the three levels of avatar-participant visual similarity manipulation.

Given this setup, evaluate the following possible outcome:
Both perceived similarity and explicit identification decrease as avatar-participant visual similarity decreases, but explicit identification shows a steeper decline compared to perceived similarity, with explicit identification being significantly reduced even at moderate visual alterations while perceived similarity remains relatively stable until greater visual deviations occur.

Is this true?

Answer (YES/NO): NO